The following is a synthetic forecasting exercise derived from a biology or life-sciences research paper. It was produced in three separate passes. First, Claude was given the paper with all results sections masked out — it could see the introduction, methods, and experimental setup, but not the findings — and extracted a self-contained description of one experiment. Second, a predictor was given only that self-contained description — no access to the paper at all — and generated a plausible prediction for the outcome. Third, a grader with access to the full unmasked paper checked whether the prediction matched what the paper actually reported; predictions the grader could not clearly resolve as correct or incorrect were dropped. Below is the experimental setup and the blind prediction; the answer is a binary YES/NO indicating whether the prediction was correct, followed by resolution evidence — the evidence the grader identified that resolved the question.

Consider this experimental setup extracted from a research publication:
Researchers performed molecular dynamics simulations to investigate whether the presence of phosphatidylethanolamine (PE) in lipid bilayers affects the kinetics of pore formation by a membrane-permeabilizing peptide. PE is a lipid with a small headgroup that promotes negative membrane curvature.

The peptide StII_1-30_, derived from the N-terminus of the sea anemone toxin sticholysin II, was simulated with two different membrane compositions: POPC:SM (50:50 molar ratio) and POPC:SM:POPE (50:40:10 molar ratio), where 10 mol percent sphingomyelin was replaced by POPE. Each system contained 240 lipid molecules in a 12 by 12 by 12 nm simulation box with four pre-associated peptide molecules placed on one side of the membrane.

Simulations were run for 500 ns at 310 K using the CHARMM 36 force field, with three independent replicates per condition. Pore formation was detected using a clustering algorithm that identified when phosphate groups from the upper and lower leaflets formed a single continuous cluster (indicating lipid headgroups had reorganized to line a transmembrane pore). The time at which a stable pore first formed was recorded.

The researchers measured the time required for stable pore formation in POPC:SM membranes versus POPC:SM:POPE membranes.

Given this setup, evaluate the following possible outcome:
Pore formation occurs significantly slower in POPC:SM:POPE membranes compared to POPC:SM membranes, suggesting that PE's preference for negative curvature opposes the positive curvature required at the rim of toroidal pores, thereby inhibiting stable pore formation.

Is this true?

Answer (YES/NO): NO